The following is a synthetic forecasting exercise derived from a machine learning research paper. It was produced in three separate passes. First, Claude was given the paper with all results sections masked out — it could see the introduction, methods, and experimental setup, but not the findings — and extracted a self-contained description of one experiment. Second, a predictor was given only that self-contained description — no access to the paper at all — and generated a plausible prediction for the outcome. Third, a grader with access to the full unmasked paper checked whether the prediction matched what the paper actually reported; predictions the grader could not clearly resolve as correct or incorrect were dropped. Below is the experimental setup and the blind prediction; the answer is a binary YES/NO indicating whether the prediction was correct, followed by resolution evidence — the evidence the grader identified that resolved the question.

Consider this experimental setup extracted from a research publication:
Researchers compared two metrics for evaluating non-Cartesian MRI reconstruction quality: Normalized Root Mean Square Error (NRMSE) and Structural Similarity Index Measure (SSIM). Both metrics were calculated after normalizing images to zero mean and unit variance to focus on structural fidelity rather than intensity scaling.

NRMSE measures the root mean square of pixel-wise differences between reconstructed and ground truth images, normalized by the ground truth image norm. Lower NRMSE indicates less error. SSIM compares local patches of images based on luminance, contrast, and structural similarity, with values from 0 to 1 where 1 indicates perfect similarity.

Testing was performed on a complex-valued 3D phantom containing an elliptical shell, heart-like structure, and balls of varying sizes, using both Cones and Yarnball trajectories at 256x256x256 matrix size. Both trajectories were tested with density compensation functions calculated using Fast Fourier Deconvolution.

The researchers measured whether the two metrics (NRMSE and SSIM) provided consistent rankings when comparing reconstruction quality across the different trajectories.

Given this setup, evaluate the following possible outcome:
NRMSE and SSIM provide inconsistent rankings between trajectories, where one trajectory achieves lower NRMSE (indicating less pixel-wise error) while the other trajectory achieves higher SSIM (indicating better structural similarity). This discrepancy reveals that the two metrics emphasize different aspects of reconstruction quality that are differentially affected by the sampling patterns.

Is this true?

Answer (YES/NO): NO